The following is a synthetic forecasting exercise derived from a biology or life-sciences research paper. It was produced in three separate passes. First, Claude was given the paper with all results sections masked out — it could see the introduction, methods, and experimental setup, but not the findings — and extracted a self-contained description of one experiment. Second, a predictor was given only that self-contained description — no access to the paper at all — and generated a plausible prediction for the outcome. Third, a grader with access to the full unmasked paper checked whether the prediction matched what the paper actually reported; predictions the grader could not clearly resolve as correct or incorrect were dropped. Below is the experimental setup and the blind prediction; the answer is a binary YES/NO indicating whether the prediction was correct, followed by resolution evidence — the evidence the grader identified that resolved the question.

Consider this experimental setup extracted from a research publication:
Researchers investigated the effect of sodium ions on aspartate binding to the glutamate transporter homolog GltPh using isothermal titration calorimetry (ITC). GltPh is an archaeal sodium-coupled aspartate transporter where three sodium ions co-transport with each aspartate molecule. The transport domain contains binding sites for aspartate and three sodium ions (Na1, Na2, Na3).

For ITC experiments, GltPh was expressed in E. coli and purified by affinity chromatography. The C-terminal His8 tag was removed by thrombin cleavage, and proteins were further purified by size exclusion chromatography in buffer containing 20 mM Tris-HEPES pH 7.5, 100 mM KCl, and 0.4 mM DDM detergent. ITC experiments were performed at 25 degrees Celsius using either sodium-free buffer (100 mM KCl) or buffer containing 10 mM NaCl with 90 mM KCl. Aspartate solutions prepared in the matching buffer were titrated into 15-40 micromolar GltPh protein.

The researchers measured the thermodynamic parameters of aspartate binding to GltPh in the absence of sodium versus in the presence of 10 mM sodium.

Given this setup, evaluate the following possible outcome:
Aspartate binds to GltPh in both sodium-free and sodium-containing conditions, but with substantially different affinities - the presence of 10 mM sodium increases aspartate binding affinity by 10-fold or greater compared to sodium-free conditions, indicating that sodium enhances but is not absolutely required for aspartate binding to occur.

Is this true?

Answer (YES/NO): NO